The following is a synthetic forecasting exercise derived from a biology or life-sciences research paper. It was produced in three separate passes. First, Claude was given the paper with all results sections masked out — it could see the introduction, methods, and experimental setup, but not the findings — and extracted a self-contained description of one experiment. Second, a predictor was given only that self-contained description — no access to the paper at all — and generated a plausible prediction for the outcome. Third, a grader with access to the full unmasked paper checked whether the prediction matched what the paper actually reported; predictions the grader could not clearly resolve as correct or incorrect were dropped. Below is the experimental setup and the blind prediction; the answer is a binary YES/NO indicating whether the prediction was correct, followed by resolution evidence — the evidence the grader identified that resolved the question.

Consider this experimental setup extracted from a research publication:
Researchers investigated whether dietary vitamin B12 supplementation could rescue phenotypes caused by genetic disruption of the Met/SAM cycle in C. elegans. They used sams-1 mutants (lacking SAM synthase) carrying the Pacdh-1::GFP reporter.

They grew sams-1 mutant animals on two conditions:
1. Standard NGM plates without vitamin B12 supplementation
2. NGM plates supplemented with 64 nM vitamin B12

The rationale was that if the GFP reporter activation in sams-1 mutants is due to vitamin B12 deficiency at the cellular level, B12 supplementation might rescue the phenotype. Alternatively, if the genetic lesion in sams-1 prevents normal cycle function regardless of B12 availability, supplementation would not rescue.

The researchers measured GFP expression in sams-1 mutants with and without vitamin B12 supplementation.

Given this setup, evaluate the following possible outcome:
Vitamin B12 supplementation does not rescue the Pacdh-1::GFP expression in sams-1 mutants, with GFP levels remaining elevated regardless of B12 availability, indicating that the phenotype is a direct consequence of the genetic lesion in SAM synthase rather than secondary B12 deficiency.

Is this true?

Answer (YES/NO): YES